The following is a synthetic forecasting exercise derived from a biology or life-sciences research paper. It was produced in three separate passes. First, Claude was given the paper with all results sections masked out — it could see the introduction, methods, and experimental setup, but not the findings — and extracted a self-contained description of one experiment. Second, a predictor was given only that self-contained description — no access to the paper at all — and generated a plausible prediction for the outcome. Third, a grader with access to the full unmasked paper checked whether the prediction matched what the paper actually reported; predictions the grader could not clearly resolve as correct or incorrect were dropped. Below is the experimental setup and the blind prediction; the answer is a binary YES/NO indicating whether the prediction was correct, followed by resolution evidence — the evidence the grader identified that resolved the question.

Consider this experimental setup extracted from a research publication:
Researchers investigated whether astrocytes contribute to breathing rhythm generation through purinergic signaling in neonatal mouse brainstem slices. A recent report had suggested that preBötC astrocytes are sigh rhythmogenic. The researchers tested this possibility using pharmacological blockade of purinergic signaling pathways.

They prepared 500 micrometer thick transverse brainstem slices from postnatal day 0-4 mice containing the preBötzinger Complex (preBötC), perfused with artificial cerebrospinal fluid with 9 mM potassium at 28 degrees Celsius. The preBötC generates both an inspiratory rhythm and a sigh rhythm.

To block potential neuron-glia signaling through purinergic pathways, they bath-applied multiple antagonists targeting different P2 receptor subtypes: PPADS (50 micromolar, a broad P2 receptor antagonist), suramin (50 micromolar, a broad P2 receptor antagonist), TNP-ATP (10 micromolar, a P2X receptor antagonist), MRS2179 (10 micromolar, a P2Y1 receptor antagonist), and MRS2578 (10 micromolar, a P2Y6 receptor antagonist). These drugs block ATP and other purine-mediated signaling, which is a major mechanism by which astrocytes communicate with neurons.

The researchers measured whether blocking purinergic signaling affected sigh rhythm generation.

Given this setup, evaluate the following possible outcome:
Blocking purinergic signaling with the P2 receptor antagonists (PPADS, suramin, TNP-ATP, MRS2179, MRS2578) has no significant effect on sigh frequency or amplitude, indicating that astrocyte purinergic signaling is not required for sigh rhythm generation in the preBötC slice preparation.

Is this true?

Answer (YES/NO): YES